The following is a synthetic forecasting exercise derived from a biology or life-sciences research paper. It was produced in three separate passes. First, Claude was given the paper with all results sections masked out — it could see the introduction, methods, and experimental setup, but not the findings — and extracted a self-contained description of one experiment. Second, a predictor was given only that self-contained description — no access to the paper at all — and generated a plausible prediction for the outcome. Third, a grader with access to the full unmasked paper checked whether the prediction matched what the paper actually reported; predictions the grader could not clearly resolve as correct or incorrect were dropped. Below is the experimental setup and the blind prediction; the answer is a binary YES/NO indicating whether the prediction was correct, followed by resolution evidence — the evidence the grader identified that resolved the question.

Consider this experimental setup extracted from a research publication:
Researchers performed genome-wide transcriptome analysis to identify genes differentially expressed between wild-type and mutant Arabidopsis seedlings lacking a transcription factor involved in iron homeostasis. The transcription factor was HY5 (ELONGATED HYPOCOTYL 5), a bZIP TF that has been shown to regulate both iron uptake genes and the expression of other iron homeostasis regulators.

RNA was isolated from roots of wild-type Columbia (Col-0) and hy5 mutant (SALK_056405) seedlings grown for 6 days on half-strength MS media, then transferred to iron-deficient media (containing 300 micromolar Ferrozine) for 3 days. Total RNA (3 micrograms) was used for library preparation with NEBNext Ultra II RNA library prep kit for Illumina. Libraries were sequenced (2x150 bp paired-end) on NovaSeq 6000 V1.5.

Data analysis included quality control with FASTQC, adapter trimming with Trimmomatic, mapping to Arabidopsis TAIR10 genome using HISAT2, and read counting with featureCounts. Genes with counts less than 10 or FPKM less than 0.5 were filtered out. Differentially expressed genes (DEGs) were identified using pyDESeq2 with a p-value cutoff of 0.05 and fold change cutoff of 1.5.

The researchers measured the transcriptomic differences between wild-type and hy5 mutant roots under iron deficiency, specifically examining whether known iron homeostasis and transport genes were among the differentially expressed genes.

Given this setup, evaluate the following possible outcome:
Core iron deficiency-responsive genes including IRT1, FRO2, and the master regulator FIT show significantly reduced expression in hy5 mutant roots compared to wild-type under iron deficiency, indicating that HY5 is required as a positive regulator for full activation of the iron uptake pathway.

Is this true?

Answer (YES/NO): YES